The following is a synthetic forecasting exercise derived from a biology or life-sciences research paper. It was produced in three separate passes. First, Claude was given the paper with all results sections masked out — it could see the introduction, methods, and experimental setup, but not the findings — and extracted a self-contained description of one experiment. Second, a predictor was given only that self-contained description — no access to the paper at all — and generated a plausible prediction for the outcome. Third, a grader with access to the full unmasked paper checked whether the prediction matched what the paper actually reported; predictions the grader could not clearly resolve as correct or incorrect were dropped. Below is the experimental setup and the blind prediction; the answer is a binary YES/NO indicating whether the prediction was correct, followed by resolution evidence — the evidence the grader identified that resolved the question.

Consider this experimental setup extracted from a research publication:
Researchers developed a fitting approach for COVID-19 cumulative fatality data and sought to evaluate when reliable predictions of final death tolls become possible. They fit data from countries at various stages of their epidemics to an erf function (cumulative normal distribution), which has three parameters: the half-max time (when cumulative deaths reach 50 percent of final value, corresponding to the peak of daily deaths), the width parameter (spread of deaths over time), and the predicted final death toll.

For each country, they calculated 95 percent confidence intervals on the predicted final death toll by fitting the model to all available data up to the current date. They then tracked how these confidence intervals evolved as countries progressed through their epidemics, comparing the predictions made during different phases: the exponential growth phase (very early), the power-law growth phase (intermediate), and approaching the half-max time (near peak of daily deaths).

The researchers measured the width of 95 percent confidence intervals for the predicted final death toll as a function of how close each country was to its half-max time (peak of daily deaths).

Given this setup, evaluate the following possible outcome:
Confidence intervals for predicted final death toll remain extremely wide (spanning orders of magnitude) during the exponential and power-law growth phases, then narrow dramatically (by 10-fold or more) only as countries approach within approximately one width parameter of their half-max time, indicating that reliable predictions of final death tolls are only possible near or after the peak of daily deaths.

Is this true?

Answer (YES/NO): YES